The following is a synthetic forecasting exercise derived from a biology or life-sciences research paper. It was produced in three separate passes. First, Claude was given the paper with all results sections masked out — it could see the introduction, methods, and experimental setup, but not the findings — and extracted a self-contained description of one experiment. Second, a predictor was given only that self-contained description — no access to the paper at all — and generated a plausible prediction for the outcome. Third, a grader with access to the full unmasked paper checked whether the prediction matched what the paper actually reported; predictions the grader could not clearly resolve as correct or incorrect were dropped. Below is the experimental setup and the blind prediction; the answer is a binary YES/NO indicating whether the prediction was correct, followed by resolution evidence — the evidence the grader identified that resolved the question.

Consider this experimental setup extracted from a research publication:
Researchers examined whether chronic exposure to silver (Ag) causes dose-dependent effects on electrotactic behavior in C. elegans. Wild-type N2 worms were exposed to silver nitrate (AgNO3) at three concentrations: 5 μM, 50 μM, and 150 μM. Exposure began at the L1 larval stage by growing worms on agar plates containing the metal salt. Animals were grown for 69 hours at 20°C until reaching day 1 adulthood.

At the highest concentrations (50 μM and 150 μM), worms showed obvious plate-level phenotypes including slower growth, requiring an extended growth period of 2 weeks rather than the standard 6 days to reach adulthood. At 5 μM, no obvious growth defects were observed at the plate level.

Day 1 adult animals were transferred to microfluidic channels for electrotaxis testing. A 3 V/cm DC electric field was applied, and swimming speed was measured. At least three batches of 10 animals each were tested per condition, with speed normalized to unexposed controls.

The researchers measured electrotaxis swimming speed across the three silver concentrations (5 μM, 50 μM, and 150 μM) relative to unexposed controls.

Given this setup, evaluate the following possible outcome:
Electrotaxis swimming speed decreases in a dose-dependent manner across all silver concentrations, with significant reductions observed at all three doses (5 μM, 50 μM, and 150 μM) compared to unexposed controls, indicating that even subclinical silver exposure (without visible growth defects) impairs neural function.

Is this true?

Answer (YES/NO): NO